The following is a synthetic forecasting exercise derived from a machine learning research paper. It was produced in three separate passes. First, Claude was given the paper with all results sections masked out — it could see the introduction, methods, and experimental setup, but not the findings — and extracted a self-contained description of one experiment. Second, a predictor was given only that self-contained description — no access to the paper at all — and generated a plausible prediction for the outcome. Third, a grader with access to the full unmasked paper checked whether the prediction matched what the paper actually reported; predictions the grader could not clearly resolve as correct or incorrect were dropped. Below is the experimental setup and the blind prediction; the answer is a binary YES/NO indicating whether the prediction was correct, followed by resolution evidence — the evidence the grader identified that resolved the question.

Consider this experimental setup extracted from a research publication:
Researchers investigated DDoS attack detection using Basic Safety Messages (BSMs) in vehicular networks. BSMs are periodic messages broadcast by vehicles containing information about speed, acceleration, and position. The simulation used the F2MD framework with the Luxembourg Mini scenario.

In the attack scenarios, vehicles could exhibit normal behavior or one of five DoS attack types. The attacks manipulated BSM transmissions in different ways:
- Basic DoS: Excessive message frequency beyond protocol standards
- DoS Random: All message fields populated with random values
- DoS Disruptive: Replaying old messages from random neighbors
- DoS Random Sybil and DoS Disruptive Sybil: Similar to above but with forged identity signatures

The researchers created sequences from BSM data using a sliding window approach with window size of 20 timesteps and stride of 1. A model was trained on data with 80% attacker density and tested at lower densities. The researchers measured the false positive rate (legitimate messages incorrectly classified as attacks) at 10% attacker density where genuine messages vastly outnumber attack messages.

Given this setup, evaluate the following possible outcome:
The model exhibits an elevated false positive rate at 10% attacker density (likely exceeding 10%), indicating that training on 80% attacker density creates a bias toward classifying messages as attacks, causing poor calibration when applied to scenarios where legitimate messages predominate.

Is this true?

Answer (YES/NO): NO